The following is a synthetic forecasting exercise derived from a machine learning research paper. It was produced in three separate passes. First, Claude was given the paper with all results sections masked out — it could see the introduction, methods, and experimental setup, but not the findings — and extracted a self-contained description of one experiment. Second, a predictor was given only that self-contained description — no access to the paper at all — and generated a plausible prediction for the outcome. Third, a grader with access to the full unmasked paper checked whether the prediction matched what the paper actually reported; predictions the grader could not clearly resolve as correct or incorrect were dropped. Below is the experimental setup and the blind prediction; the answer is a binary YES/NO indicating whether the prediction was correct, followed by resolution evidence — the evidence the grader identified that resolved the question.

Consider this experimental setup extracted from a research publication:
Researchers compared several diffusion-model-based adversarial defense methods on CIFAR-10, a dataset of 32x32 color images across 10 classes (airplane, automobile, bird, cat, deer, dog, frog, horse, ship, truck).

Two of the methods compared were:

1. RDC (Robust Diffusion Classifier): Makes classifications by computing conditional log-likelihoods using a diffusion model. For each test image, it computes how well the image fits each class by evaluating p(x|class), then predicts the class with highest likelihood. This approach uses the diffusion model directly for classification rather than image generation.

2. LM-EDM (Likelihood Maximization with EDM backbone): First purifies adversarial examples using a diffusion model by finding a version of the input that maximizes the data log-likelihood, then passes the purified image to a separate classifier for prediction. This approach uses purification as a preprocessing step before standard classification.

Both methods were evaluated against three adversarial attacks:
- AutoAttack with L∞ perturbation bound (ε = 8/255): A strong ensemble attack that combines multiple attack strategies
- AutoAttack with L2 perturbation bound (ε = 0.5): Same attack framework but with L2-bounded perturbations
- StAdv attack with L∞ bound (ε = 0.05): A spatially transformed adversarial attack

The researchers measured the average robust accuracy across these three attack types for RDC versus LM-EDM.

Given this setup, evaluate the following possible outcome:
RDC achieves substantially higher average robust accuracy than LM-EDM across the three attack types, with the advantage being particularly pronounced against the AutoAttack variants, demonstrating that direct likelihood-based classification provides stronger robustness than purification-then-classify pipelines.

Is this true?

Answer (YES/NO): NO